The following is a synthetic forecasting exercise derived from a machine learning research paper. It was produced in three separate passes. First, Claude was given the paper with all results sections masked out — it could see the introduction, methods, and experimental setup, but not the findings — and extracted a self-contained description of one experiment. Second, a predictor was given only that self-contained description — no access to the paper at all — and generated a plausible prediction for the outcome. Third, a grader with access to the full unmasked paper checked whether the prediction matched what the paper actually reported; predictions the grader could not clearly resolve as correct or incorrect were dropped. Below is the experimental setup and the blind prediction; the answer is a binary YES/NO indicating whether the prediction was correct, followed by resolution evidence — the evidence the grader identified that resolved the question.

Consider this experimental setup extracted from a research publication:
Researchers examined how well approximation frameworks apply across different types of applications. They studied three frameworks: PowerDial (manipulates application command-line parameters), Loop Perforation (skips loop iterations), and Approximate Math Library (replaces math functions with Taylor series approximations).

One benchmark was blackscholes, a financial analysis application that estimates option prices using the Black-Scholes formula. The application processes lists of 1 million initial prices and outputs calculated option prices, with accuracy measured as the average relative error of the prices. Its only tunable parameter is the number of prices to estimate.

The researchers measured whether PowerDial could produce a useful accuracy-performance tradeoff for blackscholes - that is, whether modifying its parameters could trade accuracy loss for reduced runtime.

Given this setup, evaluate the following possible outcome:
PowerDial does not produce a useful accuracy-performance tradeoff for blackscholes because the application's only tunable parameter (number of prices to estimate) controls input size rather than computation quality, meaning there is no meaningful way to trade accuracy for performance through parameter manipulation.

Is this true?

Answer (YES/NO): YES